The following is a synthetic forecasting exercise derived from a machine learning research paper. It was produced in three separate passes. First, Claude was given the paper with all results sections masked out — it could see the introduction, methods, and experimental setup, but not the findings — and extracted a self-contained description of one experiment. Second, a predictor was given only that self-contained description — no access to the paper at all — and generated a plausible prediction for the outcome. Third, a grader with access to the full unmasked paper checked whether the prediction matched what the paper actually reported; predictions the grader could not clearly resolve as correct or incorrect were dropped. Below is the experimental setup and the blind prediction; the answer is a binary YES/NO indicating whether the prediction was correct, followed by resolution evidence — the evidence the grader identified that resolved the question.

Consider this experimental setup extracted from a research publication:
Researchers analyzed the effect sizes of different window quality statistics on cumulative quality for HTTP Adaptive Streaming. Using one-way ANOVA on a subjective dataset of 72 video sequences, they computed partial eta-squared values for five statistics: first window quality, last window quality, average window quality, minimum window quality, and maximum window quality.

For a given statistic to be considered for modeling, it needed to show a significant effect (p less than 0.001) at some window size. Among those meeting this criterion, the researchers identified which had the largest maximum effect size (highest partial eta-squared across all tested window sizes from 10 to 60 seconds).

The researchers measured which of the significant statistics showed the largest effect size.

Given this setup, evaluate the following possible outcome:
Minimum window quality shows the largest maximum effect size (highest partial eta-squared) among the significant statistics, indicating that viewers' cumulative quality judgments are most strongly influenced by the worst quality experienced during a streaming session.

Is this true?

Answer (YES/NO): NO